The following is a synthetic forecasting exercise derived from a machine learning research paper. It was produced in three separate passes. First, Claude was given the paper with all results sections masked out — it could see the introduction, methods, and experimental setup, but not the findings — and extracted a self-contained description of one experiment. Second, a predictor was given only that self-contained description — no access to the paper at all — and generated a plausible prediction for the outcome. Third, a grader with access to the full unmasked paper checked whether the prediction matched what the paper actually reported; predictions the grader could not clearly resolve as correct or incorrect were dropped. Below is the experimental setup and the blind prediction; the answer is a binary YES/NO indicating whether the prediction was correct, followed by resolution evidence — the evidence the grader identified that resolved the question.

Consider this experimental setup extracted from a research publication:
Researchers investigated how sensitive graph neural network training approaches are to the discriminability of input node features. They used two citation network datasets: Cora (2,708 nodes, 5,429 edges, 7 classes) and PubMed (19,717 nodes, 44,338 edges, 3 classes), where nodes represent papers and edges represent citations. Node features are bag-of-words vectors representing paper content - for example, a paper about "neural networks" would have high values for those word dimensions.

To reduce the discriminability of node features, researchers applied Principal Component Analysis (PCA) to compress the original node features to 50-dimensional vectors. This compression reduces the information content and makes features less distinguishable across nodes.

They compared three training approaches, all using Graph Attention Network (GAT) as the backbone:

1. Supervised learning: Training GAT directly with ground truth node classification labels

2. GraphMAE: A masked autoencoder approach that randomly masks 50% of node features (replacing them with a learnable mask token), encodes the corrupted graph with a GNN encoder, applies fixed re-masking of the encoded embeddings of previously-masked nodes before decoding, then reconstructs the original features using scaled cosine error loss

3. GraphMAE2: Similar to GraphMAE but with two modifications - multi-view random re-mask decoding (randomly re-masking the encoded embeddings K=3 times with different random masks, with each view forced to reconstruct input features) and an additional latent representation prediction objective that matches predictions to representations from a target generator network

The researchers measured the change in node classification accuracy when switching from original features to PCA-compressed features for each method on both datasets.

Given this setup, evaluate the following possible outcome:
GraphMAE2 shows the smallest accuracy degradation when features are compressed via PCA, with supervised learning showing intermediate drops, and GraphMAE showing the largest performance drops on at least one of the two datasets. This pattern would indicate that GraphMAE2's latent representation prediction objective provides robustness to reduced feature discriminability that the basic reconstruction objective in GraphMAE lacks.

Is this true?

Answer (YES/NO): NO